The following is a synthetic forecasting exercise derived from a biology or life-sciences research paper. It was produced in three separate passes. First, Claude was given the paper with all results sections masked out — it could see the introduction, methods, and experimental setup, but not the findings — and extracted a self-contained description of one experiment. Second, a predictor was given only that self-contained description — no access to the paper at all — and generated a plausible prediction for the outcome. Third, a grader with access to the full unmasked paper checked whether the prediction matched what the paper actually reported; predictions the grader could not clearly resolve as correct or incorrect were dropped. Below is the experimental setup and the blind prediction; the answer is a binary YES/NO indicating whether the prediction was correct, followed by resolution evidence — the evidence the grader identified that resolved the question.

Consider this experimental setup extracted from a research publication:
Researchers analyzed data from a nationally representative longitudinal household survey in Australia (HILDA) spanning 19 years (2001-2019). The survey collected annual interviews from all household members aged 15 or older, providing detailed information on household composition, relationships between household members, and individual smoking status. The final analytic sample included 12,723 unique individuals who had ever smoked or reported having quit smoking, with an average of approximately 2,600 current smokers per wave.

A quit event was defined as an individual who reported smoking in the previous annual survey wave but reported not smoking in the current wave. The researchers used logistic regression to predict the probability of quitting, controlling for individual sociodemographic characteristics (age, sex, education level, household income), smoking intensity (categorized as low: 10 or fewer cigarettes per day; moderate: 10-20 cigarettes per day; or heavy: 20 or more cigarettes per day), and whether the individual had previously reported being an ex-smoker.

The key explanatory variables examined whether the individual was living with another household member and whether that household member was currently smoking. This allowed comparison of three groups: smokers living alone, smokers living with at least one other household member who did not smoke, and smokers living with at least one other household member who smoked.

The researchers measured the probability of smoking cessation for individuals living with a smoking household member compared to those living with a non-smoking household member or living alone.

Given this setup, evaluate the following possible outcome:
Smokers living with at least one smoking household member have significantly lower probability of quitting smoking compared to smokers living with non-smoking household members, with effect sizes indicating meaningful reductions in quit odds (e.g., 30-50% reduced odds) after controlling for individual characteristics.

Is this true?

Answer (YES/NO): YES